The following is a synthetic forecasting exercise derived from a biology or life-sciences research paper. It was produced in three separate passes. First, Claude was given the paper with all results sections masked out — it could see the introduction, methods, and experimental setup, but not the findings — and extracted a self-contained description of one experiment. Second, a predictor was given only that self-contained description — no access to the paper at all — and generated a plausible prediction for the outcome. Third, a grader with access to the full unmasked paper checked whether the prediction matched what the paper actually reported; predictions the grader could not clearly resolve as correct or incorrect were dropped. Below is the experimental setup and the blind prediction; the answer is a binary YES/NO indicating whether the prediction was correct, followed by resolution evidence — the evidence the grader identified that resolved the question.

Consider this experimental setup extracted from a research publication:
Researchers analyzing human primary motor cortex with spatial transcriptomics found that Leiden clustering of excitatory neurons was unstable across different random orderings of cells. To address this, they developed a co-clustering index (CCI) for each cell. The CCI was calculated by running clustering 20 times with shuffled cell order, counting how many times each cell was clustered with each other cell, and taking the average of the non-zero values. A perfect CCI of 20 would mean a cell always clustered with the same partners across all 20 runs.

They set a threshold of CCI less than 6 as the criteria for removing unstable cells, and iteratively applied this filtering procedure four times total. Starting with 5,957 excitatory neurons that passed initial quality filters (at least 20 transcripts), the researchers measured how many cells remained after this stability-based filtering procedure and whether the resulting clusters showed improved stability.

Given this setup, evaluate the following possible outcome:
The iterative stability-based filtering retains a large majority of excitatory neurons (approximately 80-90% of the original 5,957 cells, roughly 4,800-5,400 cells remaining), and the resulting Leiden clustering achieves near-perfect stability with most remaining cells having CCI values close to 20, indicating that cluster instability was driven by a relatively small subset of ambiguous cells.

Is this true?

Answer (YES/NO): NO